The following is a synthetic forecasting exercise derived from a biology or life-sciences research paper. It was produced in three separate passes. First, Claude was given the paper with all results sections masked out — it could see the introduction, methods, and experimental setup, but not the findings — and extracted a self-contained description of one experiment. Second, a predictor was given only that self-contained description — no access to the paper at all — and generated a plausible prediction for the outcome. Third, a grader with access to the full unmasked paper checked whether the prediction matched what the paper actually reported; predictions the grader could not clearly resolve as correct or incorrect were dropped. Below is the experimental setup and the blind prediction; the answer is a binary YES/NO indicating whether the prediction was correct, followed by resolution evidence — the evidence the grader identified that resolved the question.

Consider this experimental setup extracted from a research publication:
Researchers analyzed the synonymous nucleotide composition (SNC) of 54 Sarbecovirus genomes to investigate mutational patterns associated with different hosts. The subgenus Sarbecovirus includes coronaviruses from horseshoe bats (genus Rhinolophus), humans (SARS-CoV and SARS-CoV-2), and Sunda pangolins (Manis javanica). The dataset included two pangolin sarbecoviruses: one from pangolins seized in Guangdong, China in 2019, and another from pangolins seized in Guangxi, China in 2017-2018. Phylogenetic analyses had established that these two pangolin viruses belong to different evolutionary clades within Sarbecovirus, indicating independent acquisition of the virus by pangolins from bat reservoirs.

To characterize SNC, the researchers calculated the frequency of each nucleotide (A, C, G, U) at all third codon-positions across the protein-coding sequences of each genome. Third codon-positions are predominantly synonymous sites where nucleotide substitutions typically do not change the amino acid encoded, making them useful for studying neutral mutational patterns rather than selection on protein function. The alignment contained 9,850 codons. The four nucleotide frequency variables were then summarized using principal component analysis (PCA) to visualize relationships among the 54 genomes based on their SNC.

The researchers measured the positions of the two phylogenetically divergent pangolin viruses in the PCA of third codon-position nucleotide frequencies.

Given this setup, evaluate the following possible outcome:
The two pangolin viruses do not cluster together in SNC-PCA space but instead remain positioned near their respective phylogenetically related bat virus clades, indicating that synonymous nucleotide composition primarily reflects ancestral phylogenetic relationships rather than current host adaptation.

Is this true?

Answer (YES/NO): NO